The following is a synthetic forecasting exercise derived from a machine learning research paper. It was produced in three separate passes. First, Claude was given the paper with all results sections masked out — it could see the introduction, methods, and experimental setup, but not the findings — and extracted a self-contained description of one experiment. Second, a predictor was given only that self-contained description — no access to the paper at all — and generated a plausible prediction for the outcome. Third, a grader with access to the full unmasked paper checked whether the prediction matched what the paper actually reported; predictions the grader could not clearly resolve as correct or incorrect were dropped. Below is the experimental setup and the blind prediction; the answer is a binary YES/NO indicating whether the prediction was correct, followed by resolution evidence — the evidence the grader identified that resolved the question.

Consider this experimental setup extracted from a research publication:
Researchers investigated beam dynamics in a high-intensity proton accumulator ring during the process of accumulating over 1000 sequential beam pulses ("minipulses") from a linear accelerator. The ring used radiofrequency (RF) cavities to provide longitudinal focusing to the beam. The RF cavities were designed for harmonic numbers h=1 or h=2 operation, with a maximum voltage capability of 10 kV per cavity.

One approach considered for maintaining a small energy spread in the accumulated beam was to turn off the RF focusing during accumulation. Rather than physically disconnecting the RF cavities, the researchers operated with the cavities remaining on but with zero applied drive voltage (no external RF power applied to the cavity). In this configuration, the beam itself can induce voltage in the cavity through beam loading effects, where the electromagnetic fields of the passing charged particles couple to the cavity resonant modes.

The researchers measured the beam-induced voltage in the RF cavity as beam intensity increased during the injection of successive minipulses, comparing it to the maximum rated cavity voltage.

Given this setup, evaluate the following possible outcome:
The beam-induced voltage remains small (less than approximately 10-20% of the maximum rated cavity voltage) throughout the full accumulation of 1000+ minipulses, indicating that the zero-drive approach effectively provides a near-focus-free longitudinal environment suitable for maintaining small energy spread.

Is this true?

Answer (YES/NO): NO